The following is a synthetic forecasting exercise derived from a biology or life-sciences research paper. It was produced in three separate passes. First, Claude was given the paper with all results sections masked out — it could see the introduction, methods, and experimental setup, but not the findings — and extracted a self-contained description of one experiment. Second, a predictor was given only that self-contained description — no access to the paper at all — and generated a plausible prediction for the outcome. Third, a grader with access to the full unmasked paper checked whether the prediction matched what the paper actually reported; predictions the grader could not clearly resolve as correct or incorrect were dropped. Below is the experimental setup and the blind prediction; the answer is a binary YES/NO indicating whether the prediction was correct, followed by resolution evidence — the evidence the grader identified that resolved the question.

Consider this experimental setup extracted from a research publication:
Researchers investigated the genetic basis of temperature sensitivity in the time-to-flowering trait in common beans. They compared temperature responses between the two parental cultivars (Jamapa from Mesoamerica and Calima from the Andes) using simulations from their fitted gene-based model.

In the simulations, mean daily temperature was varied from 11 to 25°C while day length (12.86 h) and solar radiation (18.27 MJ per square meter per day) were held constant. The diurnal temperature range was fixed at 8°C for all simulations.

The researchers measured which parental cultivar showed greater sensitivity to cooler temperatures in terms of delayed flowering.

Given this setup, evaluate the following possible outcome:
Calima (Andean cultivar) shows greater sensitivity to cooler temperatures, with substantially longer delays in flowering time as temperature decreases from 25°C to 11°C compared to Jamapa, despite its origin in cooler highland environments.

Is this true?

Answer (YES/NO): NO